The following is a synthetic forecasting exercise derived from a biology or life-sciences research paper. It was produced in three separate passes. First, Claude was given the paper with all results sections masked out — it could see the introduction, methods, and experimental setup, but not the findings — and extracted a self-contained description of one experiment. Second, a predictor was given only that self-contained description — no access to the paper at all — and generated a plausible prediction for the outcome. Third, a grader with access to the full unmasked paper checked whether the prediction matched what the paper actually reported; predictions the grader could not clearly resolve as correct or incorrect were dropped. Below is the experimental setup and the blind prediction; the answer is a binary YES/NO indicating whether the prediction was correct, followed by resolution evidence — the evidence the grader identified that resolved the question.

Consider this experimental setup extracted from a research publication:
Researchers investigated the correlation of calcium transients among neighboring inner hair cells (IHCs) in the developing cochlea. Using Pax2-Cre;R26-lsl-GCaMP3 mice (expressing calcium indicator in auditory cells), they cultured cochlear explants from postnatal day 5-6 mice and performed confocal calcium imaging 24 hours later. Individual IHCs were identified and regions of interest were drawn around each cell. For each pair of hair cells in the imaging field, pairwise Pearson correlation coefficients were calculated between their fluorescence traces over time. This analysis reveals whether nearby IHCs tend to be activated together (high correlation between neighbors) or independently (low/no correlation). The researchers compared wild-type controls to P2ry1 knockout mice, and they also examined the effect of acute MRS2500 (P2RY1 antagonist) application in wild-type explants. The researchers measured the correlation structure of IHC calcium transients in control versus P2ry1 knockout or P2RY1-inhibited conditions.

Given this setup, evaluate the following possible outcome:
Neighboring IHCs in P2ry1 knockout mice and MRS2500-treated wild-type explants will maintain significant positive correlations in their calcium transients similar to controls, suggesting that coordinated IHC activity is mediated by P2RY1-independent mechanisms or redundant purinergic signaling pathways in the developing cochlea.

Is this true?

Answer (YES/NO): NO